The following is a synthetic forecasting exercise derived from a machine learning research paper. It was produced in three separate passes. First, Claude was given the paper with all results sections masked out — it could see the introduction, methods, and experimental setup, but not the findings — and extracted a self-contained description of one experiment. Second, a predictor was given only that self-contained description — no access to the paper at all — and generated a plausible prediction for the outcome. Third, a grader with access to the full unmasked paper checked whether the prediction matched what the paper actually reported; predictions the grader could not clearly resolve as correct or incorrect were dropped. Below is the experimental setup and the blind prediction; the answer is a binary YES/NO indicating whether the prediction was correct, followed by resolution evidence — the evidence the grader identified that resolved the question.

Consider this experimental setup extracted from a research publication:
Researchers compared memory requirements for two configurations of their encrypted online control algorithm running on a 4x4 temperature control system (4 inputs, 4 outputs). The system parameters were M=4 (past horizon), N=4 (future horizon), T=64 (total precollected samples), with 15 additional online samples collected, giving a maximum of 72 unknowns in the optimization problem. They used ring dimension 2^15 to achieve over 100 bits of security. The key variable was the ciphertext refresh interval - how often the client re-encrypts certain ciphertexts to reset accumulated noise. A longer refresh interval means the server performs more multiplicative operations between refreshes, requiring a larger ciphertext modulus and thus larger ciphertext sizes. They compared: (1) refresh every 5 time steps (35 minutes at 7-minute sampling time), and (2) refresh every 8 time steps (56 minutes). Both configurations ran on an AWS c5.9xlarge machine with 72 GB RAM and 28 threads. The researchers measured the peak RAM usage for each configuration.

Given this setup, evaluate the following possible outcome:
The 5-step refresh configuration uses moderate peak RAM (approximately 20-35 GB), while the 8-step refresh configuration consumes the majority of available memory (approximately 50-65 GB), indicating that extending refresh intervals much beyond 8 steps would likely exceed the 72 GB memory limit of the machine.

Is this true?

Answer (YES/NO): NO